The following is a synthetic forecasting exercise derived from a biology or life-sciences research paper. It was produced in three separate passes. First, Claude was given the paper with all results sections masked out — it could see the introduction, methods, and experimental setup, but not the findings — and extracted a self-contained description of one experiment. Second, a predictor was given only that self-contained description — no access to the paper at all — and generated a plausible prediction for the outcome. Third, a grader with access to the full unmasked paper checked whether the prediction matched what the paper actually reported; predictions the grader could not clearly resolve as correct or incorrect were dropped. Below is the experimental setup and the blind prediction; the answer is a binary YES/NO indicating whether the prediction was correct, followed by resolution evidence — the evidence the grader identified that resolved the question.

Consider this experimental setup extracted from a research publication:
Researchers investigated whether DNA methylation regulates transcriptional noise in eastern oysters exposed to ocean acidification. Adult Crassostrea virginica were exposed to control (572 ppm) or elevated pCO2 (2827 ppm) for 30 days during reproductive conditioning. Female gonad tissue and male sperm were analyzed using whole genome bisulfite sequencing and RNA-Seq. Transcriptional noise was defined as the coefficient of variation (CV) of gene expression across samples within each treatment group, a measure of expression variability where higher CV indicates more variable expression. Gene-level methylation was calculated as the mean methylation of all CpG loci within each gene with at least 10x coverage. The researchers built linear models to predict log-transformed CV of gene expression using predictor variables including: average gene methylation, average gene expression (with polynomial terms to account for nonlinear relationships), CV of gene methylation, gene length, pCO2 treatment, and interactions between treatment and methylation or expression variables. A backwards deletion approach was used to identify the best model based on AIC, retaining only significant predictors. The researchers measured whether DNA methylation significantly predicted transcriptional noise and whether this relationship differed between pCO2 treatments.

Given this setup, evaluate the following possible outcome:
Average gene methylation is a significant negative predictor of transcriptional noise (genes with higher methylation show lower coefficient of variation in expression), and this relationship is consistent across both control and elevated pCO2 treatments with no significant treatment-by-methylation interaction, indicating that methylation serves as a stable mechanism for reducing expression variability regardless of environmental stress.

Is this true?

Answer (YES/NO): NO